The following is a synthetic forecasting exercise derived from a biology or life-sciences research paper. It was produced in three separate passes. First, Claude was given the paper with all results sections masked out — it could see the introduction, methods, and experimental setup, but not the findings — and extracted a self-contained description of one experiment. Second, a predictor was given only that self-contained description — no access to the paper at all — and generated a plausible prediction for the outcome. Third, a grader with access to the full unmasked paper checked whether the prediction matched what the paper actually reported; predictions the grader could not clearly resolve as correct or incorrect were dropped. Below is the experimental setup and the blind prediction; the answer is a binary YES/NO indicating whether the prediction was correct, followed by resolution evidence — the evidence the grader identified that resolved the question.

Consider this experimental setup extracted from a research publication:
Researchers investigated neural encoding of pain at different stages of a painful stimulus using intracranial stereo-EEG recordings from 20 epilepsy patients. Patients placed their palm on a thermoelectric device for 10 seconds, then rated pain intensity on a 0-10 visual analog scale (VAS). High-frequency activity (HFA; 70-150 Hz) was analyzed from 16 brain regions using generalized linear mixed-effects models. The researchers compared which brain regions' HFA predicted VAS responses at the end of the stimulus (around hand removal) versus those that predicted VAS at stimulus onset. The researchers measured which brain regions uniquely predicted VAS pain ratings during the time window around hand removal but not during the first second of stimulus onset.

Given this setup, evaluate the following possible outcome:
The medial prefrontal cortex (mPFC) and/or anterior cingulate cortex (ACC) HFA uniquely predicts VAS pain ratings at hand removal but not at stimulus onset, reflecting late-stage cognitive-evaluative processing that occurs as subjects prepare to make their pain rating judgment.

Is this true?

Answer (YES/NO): NO